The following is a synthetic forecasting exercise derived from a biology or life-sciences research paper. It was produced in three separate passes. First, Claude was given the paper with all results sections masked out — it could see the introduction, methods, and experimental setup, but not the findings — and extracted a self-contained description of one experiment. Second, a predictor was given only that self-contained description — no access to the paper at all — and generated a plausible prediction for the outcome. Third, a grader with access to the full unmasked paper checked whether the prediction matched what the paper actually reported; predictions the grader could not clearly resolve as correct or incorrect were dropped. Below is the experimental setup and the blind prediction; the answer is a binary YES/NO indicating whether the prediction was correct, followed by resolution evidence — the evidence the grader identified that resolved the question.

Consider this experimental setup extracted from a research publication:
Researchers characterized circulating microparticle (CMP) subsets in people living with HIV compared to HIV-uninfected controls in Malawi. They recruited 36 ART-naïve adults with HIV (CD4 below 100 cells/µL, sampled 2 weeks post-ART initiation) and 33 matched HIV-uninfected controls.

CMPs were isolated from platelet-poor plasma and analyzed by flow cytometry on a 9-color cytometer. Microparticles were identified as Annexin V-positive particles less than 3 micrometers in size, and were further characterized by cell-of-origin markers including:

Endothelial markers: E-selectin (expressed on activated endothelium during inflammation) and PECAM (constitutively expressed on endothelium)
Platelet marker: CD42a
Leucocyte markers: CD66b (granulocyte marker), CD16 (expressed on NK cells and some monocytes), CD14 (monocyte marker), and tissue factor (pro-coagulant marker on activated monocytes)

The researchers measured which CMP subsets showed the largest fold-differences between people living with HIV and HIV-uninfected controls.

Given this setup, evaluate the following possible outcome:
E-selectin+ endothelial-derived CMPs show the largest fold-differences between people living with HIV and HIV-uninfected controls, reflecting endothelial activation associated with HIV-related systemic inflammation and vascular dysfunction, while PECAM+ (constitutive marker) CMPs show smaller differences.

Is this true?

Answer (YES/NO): YES